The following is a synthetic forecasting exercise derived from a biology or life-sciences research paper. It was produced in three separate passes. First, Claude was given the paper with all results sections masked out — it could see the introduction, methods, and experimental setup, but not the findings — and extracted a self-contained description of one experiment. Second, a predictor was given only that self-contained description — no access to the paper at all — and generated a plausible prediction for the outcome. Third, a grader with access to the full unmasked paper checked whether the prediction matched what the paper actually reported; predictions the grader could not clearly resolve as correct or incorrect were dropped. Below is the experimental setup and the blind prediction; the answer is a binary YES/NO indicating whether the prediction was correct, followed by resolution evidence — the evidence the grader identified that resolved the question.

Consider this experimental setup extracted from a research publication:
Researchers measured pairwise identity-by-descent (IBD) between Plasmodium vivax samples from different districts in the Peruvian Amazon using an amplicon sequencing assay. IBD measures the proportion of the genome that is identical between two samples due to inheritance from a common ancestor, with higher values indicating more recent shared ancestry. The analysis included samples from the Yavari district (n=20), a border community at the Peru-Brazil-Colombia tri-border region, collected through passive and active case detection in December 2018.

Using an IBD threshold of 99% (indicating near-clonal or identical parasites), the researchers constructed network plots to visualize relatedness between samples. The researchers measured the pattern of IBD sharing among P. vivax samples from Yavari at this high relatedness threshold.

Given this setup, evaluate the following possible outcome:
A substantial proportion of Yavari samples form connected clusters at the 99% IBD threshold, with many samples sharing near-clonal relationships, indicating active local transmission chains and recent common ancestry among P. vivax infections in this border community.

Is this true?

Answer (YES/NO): YES